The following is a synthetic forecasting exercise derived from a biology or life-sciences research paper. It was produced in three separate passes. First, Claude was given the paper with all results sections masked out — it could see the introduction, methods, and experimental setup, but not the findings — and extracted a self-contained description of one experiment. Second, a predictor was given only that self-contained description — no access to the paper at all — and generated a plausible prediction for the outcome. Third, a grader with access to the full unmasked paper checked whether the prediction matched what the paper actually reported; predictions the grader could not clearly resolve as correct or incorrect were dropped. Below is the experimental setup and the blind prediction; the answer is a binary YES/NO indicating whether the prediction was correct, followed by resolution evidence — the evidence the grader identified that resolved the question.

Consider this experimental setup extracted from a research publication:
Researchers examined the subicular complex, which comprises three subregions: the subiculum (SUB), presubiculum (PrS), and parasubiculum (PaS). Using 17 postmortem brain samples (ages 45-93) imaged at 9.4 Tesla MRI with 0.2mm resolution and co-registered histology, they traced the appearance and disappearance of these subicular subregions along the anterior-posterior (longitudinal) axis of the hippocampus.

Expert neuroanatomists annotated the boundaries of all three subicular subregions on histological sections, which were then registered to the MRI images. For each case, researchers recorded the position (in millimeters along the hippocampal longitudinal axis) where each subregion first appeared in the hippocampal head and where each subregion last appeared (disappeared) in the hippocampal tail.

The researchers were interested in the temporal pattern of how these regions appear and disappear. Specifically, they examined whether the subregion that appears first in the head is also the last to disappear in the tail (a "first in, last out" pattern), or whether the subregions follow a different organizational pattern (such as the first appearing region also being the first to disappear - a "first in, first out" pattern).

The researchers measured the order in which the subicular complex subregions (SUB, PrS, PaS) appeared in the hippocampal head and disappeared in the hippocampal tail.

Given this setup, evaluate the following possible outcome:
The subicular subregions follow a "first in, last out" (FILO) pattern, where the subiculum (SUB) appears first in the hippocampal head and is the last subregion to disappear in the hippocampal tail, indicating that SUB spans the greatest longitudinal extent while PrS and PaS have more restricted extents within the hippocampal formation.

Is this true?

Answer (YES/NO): YES